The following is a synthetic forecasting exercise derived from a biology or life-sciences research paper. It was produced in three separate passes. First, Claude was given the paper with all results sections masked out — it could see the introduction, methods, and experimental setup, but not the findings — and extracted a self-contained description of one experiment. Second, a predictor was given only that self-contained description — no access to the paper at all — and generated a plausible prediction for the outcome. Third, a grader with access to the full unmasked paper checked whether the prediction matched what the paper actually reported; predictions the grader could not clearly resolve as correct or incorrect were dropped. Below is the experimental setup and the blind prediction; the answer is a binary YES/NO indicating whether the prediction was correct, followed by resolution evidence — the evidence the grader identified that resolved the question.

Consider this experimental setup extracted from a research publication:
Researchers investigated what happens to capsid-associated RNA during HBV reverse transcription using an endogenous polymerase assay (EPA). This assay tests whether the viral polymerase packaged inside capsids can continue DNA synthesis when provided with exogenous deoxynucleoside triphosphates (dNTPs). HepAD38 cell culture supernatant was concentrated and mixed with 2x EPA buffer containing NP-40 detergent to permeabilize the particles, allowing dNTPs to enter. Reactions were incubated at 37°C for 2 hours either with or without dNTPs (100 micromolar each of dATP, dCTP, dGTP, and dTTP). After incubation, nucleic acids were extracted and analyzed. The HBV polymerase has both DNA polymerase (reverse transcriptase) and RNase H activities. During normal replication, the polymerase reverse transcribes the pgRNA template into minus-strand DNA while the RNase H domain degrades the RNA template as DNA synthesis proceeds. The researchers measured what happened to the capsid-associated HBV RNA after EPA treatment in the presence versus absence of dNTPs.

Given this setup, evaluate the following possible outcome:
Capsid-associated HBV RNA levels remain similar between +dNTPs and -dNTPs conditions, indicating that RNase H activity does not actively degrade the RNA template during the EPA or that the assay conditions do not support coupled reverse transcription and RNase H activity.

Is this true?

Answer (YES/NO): NO